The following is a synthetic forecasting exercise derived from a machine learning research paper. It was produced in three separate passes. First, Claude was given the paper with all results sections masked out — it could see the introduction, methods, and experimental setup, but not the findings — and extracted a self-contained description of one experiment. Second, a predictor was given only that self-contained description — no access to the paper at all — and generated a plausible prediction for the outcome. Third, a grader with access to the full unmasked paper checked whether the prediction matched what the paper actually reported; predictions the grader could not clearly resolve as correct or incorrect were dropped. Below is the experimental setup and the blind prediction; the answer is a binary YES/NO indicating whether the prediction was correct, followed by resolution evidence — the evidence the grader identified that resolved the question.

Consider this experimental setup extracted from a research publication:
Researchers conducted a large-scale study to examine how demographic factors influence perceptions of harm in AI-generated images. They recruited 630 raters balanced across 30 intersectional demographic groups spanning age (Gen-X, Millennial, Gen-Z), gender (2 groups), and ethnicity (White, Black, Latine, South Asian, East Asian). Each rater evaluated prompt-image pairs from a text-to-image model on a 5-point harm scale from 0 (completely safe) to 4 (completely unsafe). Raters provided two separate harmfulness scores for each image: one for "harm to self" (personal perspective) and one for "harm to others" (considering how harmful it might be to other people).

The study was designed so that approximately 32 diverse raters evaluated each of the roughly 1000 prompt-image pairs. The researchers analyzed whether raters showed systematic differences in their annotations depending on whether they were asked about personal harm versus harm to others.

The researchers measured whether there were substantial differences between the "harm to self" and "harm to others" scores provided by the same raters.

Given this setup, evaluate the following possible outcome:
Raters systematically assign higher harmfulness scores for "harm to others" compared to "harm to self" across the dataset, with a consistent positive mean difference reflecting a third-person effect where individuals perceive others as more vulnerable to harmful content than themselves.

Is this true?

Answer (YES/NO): YES